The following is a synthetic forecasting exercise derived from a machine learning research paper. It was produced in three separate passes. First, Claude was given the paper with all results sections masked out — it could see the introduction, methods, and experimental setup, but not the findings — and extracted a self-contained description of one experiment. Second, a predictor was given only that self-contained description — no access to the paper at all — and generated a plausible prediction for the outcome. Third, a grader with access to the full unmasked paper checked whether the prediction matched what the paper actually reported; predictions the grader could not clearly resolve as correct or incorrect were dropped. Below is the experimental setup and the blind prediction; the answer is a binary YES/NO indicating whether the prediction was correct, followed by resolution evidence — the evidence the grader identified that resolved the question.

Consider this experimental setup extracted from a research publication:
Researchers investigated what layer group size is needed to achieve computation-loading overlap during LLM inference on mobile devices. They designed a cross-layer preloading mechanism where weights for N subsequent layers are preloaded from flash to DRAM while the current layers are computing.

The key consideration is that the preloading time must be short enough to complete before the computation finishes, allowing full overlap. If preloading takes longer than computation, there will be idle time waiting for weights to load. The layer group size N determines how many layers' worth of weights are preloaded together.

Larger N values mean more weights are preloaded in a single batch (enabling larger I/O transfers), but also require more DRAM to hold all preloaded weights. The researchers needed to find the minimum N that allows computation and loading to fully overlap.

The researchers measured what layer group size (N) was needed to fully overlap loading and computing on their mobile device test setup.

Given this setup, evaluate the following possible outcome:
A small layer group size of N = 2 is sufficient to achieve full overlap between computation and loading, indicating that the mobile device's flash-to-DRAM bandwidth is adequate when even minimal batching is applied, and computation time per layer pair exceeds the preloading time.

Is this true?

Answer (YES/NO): NO